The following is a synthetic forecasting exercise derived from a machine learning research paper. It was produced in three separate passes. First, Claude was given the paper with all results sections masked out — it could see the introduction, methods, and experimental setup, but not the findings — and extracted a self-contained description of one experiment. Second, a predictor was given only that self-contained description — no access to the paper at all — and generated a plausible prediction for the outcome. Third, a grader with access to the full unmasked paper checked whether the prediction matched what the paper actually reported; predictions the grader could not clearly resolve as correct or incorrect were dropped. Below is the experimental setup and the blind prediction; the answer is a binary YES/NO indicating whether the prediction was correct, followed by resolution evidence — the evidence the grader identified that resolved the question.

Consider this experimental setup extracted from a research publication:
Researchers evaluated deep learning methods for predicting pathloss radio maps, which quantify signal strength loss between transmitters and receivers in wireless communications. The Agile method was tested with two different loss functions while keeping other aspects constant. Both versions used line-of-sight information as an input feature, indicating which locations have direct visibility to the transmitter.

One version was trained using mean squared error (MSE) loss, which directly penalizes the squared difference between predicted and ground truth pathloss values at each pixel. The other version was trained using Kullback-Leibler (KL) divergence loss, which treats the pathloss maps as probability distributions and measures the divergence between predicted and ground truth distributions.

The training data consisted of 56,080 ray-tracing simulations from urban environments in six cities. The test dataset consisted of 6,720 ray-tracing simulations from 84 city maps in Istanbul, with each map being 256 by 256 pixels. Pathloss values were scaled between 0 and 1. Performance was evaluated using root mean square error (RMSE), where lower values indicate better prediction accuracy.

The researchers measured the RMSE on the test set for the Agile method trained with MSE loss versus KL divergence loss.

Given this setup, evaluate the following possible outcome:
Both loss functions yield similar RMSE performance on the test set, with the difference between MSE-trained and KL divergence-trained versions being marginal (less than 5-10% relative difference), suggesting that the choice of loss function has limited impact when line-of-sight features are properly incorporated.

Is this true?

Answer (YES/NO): YES